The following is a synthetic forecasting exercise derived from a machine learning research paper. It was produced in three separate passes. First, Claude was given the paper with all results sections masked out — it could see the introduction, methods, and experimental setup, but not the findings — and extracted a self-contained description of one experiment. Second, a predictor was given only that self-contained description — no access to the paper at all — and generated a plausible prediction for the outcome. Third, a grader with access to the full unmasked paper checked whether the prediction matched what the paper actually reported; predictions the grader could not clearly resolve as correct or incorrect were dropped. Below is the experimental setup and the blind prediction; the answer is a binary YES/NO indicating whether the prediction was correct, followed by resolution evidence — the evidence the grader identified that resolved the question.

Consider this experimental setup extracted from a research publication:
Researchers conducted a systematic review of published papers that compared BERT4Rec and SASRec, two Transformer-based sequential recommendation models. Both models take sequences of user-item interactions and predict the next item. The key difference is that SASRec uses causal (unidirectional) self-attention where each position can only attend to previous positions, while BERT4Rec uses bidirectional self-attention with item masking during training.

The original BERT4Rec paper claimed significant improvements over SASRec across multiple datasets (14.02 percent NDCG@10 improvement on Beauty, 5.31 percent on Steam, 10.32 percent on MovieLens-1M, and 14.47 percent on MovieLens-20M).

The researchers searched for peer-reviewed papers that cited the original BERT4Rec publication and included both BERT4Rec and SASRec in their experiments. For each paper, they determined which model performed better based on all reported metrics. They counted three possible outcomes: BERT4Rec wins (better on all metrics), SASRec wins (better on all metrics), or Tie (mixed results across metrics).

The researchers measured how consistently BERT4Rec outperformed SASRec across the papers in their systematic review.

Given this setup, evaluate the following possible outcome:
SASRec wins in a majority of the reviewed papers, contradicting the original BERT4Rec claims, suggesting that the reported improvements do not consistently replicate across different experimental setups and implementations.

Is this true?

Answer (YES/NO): NO